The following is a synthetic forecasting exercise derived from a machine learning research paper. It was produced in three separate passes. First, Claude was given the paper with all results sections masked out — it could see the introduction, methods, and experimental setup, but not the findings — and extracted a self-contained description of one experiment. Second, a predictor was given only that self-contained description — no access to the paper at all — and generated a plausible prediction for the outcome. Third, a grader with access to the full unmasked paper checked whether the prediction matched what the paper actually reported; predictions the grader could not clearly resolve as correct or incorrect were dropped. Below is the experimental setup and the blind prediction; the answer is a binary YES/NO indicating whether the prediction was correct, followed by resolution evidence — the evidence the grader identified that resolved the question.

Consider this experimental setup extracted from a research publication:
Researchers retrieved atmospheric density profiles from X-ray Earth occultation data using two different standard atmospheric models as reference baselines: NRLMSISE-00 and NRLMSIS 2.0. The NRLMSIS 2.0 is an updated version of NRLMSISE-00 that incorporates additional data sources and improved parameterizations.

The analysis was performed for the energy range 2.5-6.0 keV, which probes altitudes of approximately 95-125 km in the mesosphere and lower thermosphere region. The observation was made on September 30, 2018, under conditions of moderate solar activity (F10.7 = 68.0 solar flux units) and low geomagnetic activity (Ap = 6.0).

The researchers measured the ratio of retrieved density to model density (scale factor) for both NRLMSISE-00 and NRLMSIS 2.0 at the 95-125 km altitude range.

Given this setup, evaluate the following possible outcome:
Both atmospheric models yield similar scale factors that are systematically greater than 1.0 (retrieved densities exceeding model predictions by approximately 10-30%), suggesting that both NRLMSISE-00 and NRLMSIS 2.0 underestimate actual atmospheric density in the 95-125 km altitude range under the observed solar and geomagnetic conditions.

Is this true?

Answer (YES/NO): NO